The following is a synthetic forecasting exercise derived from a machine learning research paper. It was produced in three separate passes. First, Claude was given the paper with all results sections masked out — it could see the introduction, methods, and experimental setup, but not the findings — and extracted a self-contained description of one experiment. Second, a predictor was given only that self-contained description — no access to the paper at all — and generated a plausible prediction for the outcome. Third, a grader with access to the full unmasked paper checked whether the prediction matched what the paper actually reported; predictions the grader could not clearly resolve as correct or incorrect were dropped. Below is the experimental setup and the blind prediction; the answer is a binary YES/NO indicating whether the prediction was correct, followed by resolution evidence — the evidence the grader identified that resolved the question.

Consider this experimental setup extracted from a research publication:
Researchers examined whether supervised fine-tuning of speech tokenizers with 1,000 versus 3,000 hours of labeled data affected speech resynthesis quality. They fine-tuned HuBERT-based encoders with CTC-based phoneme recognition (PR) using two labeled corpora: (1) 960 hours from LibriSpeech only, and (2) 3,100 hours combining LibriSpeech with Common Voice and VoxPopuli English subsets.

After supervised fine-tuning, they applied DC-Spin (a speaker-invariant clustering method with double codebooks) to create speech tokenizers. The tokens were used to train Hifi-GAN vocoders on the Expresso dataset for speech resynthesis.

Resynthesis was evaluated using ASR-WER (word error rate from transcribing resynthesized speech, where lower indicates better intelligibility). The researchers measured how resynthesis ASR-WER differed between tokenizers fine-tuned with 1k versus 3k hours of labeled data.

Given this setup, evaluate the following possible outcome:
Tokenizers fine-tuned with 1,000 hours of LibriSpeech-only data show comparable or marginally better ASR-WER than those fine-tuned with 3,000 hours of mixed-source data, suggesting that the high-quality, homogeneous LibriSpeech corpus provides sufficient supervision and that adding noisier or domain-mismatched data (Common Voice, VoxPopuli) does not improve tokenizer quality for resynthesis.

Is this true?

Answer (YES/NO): NO